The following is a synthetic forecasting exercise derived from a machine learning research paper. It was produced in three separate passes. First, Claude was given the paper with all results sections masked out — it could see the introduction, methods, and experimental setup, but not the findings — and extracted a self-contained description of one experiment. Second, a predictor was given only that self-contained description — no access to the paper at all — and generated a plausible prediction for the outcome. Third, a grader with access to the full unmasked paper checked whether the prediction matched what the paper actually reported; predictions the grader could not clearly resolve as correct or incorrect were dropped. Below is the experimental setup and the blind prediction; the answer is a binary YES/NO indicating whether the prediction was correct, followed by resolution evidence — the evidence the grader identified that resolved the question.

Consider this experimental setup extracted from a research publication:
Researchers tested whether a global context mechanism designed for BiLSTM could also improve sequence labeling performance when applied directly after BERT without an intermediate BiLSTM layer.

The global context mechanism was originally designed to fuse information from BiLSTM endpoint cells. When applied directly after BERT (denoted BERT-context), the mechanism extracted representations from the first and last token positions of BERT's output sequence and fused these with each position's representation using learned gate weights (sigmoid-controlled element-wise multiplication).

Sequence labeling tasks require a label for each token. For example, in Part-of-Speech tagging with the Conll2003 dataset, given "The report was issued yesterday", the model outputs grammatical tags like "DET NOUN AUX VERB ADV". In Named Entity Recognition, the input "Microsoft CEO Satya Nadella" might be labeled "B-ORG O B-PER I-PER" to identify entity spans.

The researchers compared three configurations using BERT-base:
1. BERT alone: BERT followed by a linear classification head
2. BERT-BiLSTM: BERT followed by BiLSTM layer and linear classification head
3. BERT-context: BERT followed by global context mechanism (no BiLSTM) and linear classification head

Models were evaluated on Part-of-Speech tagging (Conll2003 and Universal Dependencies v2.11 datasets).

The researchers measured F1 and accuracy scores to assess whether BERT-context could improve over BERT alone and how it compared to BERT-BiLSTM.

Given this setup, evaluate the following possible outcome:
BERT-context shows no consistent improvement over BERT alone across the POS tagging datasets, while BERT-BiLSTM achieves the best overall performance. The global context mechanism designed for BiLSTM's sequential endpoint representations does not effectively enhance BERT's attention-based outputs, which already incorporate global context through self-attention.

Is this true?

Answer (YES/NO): NO